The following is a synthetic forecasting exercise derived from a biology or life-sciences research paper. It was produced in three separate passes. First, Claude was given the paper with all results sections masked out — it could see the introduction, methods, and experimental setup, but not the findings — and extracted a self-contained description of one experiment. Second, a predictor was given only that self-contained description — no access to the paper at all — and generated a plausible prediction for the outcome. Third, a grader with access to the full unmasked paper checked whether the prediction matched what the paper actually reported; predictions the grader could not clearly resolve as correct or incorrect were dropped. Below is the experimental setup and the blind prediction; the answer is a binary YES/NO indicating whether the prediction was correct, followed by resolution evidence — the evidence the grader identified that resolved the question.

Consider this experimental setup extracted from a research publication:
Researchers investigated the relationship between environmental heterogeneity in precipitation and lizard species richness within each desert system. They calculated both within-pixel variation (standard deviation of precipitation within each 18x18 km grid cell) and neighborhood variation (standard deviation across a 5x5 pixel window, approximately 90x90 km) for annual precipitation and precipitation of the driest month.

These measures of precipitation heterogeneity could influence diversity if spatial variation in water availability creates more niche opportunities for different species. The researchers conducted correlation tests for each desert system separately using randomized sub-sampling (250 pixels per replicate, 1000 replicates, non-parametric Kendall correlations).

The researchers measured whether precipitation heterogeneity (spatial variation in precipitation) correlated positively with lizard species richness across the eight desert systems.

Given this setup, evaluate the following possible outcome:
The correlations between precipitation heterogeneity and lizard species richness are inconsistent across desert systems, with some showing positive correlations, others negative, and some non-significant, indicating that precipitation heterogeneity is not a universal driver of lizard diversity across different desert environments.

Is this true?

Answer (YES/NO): YES